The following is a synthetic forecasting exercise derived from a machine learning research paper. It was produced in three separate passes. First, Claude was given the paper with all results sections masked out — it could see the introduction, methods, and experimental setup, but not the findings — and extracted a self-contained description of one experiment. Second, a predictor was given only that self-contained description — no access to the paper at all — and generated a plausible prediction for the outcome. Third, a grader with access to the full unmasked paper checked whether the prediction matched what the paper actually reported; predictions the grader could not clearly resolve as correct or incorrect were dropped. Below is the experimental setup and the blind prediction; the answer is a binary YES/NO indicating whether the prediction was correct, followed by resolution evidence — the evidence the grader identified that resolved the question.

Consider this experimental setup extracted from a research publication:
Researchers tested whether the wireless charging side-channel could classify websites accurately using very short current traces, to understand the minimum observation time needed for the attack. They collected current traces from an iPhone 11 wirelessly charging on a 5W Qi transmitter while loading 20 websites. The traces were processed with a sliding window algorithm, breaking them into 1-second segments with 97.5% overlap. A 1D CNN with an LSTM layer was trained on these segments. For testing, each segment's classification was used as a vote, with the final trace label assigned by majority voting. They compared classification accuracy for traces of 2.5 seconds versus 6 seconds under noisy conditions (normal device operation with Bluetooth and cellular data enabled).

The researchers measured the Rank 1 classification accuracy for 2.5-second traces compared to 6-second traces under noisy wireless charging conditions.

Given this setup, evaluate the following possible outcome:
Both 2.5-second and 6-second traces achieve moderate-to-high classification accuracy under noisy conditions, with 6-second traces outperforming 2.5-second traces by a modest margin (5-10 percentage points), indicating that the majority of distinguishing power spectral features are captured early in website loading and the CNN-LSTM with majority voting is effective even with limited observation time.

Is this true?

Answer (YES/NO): YES